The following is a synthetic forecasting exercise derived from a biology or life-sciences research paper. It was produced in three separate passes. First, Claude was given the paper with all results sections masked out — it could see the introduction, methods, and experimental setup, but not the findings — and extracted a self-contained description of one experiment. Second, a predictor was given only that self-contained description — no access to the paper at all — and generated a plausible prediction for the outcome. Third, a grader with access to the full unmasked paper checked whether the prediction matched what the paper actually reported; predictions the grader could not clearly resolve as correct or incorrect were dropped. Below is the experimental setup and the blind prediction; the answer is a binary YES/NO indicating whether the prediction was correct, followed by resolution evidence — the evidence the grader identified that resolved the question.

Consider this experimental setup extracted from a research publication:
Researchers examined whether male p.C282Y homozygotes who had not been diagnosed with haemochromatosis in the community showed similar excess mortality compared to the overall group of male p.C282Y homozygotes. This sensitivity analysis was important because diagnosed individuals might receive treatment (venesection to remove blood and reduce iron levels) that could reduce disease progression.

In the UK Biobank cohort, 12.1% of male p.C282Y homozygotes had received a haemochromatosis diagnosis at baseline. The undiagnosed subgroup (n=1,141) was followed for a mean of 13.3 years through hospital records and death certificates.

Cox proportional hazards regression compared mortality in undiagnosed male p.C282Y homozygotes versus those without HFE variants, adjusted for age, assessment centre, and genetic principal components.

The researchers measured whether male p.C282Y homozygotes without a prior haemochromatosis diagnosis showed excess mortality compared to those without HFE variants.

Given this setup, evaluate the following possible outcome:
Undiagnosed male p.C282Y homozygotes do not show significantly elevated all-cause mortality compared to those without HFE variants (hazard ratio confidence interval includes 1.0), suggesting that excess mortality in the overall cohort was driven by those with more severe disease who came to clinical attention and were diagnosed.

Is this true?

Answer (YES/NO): NO